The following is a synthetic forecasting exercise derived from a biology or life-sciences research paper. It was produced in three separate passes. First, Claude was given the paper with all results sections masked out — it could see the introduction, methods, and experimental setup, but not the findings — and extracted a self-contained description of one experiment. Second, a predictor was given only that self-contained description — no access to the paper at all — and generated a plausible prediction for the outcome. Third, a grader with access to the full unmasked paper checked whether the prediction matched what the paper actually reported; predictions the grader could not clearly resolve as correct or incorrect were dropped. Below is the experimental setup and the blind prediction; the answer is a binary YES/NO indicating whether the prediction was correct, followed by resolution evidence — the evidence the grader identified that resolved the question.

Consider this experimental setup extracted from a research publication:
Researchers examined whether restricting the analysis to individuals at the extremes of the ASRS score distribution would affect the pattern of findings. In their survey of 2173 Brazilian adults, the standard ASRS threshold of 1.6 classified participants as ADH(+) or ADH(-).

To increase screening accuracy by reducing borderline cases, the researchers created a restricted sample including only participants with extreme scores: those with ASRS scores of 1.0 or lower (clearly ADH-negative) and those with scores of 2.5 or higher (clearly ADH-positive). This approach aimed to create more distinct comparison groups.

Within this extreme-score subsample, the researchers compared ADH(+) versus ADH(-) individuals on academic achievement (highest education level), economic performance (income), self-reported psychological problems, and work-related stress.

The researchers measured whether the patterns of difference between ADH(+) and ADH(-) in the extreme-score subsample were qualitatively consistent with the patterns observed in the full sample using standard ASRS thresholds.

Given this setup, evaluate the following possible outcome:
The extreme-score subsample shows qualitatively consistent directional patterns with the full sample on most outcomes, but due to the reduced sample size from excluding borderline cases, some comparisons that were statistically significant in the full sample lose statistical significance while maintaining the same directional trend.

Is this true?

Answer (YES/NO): NO